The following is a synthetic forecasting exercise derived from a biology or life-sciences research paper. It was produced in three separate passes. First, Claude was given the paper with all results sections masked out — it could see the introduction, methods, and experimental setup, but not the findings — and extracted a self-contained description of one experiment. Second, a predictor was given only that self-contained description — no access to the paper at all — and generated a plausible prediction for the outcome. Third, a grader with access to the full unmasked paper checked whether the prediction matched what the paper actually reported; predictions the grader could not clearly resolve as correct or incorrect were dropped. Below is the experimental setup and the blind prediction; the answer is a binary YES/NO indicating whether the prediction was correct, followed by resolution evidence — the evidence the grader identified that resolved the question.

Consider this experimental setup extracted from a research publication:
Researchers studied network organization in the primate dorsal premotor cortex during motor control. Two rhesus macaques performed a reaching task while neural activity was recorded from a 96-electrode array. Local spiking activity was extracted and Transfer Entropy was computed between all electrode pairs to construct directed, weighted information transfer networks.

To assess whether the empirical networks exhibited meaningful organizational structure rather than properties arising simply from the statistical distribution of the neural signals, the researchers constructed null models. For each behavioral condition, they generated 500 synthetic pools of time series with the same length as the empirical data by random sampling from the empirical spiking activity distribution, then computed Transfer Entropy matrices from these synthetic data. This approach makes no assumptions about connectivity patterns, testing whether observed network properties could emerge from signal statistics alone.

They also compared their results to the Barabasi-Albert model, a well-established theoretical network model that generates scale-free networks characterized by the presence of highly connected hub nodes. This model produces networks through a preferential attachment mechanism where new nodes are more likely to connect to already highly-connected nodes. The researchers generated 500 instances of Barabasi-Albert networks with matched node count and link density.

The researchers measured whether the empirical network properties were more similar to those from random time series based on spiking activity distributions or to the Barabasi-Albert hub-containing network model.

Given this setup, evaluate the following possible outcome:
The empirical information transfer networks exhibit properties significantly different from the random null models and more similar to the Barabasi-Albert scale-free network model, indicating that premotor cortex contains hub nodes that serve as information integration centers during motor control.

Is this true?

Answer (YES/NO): YES